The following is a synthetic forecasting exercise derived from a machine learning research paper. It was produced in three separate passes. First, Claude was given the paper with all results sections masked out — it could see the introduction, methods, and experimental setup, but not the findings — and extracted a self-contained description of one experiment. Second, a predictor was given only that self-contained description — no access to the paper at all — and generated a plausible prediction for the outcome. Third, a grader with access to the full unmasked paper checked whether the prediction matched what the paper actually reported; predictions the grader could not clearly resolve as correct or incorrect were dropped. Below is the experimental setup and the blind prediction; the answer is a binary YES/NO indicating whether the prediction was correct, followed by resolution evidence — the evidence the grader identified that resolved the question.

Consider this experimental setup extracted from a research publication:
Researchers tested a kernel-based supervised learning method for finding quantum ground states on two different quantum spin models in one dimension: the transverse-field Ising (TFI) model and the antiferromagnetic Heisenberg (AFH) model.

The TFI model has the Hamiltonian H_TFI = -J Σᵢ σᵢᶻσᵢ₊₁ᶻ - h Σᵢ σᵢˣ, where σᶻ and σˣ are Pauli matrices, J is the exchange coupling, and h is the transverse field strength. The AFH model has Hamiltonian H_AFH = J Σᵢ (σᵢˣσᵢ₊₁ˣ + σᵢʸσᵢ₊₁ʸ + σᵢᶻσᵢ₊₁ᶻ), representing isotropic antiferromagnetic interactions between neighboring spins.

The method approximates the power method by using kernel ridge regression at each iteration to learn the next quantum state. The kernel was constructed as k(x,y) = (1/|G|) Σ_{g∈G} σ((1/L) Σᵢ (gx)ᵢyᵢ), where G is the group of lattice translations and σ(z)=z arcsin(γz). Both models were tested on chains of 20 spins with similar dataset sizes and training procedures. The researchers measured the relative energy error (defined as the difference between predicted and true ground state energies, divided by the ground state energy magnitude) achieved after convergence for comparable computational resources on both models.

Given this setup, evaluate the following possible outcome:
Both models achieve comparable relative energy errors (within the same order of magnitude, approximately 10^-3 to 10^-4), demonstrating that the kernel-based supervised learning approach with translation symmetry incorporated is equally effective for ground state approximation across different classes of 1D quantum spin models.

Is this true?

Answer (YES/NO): NO